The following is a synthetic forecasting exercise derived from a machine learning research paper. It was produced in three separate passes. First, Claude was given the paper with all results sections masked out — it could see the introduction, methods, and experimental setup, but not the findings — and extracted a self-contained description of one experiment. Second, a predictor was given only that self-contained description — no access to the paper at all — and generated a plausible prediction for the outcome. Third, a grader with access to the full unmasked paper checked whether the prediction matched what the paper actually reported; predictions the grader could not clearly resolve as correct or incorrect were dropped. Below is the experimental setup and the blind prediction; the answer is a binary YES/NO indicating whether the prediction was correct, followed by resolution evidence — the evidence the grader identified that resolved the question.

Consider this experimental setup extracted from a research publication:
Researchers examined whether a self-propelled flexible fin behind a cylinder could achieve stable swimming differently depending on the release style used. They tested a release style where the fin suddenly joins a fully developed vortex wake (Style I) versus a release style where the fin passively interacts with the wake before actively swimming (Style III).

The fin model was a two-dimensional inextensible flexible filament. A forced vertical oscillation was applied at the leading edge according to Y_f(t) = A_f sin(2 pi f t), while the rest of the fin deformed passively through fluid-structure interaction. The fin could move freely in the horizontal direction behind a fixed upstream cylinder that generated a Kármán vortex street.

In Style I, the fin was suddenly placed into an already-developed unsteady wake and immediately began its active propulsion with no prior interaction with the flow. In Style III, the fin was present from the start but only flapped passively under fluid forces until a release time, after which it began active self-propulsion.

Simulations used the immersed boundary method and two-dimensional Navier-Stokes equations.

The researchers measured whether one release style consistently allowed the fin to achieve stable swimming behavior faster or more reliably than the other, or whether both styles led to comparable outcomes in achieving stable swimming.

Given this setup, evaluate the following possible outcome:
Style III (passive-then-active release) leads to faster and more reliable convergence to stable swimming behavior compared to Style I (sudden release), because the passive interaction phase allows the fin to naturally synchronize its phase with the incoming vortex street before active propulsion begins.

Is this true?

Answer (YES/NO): NO